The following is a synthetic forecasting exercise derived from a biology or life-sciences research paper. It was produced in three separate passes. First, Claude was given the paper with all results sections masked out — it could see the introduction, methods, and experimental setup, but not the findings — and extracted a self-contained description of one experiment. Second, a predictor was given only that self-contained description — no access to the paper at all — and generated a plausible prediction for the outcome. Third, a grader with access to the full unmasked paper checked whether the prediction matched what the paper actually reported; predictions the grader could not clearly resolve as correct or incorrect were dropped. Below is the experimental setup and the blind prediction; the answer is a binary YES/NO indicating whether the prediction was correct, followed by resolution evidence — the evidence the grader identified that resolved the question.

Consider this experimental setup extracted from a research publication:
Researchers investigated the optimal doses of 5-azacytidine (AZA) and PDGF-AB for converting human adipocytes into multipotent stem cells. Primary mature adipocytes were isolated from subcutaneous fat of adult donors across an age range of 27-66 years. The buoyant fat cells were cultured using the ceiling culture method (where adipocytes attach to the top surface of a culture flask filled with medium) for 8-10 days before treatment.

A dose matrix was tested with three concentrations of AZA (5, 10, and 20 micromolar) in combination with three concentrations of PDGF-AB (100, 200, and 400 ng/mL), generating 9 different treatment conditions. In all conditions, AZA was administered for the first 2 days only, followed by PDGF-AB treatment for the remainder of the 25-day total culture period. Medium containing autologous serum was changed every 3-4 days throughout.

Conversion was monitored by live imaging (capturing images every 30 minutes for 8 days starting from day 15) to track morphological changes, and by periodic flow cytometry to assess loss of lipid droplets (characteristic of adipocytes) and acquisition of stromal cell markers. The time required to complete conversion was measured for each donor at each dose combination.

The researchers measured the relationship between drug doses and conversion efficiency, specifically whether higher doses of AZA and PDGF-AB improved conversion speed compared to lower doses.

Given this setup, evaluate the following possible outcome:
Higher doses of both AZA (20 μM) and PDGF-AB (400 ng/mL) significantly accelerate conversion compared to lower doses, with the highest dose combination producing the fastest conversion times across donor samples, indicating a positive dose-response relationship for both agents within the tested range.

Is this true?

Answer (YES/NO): NO